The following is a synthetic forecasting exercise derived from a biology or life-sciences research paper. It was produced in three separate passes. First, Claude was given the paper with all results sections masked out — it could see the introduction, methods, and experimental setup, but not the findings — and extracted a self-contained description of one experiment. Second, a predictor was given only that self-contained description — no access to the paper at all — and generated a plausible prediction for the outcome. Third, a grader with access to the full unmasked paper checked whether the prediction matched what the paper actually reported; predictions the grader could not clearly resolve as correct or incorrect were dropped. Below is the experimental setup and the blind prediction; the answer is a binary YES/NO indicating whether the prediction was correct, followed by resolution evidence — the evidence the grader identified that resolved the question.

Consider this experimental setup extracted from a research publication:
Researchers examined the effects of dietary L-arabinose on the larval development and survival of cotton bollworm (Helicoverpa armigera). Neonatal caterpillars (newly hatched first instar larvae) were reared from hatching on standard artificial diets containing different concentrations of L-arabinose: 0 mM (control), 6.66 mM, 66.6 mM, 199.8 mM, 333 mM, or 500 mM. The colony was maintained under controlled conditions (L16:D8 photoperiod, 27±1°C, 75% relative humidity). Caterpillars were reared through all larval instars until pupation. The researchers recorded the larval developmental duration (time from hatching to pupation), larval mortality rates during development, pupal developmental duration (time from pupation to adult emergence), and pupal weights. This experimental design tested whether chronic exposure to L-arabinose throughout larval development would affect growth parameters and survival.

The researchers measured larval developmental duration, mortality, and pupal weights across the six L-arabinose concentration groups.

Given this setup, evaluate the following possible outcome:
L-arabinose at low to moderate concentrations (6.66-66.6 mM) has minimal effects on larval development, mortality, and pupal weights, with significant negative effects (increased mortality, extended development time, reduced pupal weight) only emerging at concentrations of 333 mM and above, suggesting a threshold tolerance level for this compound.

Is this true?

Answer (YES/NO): NO